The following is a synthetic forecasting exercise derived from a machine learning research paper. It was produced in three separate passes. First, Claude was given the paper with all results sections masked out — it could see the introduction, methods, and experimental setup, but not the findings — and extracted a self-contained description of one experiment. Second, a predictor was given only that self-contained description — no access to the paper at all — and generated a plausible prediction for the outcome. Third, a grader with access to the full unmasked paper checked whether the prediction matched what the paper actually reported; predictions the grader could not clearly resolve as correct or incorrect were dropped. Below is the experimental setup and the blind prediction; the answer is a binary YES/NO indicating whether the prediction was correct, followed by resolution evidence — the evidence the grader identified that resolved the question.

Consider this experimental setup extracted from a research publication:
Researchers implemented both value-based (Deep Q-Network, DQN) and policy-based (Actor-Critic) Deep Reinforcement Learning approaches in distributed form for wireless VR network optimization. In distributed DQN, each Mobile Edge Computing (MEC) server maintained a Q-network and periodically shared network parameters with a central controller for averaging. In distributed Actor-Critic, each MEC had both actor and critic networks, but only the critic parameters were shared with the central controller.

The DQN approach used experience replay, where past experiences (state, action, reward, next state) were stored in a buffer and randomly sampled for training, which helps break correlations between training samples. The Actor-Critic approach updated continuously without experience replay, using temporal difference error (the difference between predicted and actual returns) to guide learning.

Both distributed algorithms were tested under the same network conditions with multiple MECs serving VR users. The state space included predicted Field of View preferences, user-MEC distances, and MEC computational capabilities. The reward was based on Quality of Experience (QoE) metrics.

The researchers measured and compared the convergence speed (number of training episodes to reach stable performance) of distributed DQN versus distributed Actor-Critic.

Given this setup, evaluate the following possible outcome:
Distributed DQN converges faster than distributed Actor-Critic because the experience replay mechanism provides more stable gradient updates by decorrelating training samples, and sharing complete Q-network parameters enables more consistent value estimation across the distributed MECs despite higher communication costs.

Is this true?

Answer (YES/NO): YES